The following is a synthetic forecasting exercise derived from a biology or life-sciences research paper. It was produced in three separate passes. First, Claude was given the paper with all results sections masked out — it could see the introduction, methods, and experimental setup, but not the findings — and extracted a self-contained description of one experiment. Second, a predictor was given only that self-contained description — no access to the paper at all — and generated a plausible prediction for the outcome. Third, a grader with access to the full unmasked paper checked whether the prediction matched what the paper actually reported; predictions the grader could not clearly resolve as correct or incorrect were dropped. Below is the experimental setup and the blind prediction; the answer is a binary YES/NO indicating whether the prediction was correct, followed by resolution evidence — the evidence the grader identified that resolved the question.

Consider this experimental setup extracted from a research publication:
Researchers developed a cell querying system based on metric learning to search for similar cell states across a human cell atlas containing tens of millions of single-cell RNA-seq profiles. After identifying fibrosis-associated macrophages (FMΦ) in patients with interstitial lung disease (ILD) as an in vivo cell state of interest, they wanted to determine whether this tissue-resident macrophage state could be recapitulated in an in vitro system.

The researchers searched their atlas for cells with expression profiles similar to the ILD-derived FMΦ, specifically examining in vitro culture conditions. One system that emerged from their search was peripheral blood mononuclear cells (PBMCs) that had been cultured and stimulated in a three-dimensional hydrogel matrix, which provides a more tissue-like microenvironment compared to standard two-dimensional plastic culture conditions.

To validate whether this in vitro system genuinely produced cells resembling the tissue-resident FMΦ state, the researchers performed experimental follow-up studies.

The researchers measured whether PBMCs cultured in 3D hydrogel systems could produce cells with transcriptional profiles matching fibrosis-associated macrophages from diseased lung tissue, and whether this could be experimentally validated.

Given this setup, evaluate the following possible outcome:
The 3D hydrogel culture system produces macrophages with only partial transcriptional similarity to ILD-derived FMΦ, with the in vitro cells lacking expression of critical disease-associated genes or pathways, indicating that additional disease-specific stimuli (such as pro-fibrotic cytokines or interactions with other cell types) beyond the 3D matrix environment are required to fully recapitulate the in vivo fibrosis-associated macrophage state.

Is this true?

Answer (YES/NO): NO